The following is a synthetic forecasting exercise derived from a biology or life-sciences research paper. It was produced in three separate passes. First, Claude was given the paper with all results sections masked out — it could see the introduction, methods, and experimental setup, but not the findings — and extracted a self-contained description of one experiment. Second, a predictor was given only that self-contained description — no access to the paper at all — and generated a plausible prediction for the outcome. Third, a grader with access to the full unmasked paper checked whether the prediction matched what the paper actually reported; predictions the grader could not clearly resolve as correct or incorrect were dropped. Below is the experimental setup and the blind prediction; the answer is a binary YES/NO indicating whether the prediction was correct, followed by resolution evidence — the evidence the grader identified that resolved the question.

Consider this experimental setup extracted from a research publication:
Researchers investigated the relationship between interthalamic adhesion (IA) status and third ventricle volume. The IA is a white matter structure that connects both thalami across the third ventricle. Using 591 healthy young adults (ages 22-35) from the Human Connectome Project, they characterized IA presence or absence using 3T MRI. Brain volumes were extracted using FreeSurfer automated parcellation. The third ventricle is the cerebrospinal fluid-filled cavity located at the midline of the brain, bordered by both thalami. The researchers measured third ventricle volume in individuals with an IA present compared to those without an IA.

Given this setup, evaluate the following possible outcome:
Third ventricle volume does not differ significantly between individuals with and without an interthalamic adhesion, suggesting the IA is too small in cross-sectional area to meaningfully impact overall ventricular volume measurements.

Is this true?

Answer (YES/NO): NO